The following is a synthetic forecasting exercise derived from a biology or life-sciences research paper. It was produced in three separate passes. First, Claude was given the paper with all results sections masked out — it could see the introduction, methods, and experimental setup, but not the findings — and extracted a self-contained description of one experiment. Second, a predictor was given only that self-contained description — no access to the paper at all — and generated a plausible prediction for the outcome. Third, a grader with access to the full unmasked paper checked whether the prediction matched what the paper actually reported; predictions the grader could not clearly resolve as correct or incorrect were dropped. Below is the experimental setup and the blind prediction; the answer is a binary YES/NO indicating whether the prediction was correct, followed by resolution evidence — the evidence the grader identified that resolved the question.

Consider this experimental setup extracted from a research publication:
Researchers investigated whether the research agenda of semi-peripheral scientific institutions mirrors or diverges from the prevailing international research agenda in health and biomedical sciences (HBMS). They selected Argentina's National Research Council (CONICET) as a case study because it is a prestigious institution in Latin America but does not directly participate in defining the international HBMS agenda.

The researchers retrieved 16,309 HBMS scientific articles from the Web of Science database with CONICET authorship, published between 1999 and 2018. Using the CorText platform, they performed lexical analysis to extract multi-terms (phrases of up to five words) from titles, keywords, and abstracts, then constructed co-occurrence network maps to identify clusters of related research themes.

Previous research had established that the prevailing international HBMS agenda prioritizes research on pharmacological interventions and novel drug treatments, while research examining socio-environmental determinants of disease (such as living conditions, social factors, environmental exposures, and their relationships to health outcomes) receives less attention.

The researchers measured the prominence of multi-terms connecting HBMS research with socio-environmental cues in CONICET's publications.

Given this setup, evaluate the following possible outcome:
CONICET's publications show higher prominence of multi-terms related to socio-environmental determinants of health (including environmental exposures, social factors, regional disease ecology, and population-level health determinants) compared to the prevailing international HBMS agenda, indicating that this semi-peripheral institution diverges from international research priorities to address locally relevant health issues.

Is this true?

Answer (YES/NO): NO